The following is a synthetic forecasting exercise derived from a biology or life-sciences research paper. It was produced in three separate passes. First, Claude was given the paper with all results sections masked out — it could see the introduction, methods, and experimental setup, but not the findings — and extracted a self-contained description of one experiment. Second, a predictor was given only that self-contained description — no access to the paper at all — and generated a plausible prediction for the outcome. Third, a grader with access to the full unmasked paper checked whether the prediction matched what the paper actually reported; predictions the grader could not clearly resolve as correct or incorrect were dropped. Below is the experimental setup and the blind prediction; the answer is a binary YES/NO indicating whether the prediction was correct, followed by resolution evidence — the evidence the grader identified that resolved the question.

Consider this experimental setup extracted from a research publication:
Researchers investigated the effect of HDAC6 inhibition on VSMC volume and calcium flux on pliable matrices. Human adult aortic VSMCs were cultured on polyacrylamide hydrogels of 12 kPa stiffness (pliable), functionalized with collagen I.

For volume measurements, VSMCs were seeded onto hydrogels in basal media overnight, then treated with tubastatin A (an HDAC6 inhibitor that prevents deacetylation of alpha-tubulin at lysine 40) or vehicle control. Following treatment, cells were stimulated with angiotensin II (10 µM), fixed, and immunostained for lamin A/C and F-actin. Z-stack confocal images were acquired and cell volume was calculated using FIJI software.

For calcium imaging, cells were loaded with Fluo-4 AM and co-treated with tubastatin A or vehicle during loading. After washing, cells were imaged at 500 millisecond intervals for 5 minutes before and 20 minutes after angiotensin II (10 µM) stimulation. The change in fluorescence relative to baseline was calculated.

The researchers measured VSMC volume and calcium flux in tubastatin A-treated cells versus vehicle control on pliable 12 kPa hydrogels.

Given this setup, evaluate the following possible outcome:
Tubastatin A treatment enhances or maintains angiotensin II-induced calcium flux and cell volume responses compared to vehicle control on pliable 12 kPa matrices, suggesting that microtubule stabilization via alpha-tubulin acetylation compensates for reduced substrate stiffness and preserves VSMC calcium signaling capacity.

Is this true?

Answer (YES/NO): NO